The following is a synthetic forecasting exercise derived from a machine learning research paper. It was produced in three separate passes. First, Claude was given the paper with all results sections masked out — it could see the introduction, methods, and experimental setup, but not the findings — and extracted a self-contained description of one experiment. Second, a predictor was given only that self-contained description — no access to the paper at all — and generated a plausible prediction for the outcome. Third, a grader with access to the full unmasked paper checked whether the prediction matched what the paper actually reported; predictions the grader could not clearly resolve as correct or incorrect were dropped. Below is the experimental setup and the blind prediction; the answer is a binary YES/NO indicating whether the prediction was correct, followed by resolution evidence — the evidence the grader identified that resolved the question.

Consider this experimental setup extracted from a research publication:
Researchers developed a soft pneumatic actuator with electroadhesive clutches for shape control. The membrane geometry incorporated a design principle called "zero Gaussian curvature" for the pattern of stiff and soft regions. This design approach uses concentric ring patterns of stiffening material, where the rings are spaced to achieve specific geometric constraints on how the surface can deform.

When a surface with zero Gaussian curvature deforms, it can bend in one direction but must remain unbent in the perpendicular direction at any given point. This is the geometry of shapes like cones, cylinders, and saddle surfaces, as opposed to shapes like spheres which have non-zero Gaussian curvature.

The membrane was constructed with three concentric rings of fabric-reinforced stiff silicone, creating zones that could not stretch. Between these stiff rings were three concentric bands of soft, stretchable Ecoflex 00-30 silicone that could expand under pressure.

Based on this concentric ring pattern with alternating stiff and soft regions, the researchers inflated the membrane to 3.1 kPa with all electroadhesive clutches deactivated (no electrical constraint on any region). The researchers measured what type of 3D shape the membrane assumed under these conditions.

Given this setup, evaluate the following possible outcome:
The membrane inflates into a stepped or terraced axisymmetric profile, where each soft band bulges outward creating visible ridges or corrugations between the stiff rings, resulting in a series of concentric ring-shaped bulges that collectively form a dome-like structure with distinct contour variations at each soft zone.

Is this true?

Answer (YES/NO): NO